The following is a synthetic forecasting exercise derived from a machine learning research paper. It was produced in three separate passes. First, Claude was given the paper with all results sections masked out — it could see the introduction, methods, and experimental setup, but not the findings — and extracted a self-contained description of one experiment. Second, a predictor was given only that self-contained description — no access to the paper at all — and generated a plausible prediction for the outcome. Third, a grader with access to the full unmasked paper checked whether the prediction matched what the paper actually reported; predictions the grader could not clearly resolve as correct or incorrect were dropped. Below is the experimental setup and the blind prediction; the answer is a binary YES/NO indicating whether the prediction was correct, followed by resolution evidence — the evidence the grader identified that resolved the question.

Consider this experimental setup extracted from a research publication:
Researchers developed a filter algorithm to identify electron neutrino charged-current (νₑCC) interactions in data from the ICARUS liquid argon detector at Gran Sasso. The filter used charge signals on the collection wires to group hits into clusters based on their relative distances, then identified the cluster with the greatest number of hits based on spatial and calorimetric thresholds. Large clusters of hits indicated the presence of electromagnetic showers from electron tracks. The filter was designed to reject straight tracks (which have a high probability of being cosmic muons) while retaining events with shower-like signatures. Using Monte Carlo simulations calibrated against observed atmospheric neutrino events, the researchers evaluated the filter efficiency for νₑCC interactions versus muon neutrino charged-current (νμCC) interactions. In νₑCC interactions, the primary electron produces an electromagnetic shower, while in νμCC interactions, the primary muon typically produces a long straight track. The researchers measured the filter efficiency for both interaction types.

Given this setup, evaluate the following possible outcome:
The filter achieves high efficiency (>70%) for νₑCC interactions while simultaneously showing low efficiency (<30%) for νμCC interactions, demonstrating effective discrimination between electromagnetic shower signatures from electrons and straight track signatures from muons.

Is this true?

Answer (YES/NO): YES